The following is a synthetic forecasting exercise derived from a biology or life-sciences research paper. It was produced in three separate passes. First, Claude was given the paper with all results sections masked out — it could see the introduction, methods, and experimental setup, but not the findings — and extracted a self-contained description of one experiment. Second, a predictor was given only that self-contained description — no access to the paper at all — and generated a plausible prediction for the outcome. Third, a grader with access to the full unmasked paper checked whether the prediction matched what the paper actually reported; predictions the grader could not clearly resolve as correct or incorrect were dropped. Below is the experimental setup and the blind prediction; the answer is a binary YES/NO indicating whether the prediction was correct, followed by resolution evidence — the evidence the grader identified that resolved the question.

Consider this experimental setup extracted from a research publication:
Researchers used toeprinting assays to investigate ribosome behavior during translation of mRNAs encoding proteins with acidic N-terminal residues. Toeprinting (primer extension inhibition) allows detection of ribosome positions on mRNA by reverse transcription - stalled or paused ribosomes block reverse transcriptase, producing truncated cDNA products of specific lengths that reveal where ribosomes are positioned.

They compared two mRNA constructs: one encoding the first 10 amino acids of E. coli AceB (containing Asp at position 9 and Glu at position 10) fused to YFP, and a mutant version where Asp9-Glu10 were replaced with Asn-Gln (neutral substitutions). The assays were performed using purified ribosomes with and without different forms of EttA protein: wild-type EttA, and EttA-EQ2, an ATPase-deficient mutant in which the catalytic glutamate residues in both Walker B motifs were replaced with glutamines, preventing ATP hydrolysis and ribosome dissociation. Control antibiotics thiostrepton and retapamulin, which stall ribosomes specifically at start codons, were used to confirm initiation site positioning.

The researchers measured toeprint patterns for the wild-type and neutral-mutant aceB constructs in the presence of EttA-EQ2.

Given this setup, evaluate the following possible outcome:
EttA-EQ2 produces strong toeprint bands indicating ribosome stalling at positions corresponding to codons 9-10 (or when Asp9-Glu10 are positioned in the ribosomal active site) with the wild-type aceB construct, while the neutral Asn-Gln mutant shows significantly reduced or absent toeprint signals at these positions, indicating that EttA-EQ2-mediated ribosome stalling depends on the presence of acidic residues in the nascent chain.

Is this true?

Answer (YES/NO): YES